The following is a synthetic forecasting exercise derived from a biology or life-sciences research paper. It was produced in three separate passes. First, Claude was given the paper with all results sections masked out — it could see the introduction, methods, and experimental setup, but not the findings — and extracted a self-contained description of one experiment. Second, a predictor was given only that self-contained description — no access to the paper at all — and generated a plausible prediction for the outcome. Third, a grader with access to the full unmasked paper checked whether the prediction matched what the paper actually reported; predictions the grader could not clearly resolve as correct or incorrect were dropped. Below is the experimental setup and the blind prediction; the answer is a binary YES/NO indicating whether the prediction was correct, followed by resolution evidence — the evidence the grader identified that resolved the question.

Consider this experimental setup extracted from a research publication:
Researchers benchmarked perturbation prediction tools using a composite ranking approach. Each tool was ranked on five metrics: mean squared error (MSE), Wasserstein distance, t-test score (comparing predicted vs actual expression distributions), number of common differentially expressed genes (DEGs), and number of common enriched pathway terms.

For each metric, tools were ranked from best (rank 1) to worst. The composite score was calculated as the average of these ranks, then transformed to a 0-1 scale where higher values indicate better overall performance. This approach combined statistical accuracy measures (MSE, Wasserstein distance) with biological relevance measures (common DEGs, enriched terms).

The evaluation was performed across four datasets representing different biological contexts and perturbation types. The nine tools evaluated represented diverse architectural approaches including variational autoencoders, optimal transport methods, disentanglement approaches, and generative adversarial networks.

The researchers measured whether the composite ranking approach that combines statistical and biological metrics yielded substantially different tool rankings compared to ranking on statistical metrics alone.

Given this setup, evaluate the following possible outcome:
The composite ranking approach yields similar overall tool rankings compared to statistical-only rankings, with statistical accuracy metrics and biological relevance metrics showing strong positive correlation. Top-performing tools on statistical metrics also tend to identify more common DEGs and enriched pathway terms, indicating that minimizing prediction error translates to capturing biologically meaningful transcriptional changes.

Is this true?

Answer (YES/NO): NO